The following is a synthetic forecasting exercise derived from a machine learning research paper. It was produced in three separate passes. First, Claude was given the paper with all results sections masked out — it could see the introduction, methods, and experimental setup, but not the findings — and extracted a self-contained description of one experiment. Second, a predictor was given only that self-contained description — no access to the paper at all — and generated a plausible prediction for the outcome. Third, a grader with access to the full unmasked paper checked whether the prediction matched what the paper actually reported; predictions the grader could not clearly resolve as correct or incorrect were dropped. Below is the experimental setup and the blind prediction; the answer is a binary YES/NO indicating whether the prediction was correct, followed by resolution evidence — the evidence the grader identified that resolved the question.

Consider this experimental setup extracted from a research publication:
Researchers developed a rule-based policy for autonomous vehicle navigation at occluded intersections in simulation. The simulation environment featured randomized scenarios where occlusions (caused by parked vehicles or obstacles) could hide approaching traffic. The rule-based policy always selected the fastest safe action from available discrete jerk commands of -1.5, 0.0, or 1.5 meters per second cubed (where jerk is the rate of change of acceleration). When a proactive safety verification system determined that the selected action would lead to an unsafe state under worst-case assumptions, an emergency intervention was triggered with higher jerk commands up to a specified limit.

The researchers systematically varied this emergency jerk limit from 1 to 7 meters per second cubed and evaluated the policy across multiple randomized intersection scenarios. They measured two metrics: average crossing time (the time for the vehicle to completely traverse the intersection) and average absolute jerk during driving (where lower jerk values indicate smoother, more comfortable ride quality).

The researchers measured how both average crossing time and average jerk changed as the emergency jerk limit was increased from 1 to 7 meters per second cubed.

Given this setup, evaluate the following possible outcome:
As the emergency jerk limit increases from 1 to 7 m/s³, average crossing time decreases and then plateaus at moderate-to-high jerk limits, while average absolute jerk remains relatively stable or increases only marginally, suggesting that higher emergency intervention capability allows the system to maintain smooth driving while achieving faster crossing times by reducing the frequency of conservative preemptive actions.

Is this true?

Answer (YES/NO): NO